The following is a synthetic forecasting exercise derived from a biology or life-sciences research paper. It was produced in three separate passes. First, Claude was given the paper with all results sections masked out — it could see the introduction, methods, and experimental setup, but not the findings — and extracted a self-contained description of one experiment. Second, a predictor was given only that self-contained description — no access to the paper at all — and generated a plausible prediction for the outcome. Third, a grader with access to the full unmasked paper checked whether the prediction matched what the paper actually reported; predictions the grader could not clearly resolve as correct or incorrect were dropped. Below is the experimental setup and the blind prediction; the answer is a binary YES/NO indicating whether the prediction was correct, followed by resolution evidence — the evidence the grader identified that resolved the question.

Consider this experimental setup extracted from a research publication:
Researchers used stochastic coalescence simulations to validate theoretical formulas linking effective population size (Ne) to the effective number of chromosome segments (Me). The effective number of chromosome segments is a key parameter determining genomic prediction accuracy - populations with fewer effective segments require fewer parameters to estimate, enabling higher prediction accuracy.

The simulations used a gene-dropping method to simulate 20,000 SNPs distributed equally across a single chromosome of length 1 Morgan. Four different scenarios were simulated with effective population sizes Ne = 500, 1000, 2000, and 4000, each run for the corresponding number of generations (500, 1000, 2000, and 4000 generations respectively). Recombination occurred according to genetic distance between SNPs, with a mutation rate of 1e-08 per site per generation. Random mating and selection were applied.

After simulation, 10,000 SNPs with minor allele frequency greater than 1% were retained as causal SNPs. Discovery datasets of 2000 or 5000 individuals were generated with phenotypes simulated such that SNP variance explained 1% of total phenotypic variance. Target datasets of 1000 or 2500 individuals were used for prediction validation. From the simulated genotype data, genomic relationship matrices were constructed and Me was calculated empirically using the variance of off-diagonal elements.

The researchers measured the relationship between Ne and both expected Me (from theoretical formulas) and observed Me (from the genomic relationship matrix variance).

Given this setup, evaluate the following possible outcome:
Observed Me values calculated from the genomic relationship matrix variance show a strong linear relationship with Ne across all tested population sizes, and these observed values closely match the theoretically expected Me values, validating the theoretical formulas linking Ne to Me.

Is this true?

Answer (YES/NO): YES